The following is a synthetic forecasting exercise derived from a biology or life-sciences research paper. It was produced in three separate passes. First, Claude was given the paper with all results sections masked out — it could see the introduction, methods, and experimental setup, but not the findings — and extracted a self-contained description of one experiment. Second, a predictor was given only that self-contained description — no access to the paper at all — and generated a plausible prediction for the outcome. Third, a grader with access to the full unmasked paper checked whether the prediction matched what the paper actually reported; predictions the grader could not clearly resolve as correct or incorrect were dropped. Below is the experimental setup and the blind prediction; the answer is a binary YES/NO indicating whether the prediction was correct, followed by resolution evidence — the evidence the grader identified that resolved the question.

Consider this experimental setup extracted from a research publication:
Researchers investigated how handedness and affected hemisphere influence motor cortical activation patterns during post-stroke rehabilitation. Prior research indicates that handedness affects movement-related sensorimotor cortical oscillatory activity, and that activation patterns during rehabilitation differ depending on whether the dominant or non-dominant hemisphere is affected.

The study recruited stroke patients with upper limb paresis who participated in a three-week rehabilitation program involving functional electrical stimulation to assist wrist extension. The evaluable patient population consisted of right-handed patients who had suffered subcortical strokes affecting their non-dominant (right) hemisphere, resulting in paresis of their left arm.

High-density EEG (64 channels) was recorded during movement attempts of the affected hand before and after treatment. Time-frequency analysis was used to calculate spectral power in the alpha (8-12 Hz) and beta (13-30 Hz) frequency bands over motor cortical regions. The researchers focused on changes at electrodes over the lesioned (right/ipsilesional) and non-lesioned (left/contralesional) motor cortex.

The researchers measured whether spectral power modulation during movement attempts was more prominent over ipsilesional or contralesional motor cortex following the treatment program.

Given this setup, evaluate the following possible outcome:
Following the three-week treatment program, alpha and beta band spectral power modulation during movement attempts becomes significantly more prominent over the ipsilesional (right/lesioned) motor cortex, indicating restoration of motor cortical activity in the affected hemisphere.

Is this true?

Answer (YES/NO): NO